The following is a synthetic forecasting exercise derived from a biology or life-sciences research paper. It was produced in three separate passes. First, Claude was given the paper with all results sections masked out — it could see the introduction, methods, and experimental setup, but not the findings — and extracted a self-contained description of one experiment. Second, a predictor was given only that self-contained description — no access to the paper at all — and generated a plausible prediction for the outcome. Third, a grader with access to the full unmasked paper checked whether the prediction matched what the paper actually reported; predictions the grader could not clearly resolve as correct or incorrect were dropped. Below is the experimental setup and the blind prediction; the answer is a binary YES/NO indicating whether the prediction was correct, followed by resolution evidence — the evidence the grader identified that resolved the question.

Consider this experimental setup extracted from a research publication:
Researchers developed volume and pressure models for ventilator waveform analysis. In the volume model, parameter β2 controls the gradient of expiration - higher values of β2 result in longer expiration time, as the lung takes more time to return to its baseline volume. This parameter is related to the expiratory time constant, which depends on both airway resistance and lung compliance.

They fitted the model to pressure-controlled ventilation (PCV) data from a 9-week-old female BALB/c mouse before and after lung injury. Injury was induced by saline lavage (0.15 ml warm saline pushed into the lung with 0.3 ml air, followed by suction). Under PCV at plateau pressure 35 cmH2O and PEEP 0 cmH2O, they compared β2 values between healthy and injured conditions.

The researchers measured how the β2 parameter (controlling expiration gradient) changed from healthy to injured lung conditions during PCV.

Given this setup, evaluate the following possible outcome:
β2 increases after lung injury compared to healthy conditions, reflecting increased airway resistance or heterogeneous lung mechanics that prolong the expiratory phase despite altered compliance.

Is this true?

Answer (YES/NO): NO